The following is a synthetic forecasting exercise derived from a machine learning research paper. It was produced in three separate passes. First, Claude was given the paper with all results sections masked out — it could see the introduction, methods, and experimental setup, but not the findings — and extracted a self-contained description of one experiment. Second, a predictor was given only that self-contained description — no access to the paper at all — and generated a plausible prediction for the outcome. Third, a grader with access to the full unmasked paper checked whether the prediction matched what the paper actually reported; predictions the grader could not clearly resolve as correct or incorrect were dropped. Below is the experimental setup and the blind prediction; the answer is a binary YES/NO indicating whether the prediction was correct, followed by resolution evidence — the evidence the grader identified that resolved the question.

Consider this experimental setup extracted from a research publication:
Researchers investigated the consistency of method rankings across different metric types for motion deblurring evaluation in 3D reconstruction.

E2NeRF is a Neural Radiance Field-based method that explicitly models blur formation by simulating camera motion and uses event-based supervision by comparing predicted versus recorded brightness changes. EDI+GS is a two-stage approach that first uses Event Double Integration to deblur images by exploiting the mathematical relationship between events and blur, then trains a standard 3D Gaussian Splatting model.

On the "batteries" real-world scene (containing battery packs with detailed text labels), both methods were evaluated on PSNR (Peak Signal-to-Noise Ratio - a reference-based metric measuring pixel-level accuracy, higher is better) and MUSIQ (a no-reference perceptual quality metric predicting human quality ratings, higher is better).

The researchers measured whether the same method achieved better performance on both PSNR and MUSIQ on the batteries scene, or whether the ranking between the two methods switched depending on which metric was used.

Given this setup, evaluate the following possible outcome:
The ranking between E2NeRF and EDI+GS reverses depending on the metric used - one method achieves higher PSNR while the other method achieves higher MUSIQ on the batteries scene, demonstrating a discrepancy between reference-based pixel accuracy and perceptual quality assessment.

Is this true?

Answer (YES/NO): NO